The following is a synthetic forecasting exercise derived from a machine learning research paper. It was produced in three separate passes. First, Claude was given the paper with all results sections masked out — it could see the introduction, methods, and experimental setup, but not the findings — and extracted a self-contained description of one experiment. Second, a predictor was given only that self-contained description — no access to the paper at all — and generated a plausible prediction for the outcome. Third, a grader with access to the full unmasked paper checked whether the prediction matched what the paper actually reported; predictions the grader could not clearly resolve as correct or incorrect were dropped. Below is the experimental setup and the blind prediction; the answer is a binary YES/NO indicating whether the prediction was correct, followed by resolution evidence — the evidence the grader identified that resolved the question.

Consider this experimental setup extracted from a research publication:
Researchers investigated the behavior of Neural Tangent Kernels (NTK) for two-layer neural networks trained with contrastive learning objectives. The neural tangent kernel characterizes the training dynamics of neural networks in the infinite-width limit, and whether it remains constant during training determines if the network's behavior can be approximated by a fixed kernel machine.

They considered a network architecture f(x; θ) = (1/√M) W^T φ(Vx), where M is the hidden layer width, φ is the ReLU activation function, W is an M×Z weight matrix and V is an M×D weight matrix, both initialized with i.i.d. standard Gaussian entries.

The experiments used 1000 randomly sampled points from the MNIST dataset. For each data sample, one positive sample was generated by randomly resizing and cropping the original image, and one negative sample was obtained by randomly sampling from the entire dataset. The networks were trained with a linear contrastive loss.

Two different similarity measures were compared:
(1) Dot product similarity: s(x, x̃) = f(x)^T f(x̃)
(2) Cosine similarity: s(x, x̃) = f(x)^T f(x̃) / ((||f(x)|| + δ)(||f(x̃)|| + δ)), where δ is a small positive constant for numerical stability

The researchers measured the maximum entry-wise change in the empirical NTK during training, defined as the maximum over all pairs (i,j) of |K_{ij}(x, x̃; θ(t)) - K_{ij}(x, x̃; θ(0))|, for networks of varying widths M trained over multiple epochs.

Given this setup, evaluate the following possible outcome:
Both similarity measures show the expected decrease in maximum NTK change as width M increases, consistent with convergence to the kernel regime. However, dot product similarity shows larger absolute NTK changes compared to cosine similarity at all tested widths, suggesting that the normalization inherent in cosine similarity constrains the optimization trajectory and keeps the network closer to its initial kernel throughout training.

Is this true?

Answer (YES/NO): NO